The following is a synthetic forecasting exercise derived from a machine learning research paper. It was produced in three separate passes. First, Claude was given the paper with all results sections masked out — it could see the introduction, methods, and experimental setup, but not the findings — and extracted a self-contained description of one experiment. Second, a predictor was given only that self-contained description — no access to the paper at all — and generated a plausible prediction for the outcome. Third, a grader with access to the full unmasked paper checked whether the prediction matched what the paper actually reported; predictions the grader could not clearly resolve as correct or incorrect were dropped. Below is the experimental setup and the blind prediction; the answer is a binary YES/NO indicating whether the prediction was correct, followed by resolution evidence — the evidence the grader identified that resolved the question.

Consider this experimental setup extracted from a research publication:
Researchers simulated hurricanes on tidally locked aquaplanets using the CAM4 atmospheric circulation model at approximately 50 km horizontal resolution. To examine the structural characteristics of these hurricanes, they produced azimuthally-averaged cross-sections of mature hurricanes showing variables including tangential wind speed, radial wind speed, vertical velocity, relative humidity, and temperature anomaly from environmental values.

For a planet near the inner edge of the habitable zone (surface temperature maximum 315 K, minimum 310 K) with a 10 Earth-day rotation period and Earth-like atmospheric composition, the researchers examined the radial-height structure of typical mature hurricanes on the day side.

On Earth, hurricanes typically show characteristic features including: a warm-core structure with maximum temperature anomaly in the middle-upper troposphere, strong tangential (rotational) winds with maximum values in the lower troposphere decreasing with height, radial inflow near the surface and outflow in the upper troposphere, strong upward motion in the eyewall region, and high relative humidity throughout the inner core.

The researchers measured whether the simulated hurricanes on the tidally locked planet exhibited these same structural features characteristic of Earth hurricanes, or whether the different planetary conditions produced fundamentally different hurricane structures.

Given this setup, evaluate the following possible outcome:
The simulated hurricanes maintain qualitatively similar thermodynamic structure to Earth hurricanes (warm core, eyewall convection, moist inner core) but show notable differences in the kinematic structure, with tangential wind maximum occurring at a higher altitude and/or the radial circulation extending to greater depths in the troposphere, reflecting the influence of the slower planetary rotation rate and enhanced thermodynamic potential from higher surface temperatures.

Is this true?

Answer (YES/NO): NO